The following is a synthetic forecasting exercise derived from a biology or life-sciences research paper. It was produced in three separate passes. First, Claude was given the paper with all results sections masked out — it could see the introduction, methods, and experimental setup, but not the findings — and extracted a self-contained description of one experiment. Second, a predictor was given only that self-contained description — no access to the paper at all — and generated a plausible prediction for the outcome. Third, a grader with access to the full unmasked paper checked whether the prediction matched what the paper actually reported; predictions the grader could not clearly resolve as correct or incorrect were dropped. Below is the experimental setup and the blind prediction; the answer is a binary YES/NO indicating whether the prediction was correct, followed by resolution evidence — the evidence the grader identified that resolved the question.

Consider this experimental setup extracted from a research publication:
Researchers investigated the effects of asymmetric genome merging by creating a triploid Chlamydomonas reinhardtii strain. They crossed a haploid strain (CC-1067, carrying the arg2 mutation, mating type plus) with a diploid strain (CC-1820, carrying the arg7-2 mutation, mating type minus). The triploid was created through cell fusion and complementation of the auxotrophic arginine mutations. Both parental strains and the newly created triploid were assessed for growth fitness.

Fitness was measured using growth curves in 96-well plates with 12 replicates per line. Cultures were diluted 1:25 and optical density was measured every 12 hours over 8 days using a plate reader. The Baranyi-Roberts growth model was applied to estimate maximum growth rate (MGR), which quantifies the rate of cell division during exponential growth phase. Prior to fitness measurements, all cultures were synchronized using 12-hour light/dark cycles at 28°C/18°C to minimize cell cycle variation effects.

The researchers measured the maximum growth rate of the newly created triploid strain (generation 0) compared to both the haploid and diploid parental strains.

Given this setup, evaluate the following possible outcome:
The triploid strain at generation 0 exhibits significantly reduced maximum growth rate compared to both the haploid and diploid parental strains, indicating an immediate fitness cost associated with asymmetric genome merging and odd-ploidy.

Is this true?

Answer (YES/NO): NO